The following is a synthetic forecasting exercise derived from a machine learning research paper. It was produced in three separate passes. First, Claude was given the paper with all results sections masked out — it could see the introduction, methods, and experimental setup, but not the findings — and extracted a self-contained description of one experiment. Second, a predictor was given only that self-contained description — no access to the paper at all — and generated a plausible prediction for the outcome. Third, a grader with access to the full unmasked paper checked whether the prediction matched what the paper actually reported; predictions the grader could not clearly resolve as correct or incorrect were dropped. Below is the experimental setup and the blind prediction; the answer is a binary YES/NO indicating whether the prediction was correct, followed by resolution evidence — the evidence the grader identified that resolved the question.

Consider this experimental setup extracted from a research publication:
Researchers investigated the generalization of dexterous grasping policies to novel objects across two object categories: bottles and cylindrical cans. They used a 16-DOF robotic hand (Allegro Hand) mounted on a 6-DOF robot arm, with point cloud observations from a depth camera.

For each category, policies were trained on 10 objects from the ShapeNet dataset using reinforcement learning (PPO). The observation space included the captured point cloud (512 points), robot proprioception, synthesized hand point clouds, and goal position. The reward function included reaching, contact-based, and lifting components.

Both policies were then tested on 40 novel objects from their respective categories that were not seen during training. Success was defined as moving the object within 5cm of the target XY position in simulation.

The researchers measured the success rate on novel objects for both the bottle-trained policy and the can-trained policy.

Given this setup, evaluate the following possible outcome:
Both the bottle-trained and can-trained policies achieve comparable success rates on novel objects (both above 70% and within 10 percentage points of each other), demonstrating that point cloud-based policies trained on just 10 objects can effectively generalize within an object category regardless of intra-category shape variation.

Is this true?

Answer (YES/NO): NO